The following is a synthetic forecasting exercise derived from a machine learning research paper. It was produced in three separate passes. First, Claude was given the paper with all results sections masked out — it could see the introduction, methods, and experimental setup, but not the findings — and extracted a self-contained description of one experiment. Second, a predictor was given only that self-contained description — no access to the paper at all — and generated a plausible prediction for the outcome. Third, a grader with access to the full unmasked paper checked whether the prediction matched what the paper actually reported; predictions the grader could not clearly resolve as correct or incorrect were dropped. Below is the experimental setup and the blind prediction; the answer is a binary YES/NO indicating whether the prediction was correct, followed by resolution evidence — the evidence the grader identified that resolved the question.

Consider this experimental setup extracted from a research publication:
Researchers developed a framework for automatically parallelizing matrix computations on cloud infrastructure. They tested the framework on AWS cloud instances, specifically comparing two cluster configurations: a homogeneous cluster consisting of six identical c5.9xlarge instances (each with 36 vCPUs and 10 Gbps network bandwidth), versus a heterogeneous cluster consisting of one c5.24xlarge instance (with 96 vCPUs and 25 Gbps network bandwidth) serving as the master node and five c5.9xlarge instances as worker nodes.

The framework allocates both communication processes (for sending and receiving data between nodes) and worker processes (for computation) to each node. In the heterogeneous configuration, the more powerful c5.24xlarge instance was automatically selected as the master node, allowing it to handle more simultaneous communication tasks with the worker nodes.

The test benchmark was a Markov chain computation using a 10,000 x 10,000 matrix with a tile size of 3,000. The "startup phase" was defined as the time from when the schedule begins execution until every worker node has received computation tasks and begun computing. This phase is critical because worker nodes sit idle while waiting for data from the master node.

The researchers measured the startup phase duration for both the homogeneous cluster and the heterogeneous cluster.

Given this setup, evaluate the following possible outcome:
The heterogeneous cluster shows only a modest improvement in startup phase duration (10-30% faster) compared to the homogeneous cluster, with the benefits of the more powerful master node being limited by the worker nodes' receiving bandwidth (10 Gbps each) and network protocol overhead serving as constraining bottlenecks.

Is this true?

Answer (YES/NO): NO